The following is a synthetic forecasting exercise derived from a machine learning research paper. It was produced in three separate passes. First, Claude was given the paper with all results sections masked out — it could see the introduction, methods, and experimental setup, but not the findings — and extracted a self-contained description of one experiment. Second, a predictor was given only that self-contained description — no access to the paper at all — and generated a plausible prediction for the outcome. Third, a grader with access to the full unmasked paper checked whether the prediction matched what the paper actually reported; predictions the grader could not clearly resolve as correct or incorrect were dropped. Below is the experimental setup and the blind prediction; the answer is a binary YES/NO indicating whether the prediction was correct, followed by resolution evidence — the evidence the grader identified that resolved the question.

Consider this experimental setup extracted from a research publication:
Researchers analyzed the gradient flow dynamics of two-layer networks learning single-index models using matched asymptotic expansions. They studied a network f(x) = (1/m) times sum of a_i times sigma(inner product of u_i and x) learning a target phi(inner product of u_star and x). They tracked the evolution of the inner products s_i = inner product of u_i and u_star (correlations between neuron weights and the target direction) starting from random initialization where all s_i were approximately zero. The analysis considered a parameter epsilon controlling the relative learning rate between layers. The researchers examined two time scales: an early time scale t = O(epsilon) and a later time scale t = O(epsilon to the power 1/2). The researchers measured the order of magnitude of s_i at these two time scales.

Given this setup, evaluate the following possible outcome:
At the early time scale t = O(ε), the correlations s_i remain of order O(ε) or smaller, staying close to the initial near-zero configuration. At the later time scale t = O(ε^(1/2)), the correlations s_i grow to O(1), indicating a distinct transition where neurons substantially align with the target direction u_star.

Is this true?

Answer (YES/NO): NO